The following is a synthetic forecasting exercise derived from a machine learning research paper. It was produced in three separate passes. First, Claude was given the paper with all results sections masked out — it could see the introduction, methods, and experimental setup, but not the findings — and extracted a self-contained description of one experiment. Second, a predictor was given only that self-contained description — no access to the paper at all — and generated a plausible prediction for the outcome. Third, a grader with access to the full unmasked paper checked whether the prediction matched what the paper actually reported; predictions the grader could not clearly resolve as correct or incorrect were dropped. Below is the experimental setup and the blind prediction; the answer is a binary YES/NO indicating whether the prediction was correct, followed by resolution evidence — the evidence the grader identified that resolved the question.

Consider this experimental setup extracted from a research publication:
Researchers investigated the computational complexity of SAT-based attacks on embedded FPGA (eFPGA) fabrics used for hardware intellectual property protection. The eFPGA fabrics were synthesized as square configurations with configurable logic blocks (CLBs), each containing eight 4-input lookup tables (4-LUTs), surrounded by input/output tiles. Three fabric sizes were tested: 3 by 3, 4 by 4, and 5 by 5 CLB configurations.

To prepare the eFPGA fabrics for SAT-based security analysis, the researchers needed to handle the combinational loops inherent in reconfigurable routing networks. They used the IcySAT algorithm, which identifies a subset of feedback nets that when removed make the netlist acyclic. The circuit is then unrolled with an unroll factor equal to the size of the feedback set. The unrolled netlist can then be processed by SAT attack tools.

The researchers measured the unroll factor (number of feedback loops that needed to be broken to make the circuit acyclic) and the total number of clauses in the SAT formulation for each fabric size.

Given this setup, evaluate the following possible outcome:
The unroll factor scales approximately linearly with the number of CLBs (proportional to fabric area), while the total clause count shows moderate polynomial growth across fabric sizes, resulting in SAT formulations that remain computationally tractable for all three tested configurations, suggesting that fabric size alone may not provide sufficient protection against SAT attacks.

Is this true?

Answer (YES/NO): NO